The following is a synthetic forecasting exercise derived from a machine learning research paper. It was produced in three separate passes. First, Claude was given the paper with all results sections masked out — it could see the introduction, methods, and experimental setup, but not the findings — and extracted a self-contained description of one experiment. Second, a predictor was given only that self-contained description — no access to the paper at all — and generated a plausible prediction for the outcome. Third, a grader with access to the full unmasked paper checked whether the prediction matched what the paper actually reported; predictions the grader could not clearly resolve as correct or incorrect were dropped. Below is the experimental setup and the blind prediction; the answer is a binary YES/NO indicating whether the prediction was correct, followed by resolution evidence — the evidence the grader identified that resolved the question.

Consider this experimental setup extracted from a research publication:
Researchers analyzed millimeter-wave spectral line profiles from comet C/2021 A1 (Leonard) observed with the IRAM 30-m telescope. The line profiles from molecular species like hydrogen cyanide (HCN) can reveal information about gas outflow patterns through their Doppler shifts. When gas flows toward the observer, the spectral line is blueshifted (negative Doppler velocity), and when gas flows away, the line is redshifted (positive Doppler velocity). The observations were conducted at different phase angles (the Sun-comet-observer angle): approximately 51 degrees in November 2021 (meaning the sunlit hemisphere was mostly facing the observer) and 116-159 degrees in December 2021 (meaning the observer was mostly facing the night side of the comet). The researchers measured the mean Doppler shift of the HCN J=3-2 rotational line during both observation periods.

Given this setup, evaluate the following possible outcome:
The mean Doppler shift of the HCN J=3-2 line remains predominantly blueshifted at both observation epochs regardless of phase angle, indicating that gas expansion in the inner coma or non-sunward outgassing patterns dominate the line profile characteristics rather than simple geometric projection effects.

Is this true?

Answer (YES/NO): NO